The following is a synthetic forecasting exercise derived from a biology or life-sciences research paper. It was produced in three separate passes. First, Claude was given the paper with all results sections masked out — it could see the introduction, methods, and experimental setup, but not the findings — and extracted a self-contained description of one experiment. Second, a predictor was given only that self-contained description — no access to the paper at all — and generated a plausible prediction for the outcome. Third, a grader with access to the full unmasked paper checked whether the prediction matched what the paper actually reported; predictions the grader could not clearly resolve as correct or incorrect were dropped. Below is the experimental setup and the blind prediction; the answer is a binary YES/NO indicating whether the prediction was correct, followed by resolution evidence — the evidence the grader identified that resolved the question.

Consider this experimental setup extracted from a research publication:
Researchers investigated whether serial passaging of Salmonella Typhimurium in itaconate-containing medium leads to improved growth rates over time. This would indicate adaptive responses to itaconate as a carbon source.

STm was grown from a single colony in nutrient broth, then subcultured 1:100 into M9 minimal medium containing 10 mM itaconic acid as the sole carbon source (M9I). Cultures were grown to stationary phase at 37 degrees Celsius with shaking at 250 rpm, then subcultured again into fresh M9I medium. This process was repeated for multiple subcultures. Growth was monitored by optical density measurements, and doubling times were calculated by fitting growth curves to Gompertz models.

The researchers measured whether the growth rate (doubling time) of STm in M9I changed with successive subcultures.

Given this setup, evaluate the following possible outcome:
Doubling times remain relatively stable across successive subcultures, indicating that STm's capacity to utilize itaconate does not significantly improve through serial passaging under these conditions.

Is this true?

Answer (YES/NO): NO